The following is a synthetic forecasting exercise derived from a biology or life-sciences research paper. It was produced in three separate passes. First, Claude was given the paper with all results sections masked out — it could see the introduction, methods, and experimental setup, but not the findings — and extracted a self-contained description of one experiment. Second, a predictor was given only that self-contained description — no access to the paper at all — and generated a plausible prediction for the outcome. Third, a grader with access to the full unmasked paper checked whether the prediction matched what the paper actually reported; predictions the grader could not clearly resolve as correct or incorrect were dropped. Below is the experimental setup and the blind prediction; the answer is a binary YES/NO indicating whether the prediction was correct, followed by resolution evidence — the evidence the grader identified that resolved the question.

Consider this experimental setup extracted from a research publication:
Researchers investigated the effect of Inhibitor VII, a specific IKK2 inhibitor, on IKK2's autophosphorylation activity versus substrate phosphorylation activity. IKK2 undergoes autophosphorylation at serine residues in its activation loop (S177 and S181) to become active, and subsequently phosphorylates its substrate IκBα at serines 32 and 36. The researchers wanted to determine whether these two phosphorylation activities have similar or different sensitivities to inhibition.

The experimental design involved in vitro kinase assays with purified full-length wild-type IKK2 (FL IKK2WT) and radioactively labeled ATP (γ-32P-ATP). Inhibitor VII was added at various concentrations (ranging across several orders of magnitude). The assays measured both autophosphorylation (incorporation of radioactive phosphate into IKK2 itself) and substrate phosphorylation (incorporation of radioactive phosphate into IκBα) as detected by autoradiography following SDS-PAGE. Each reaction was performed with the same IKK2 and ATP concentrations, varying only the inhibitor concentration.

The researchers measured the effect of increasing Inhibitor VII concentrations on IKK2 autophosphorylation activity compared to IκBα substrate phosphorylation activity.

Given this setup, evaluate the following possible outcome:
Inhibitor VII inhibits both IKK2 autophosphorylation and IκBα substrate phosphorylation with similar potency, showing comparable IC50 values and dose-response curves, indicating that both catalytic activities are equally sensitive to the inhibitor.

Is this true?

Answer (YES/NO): YES